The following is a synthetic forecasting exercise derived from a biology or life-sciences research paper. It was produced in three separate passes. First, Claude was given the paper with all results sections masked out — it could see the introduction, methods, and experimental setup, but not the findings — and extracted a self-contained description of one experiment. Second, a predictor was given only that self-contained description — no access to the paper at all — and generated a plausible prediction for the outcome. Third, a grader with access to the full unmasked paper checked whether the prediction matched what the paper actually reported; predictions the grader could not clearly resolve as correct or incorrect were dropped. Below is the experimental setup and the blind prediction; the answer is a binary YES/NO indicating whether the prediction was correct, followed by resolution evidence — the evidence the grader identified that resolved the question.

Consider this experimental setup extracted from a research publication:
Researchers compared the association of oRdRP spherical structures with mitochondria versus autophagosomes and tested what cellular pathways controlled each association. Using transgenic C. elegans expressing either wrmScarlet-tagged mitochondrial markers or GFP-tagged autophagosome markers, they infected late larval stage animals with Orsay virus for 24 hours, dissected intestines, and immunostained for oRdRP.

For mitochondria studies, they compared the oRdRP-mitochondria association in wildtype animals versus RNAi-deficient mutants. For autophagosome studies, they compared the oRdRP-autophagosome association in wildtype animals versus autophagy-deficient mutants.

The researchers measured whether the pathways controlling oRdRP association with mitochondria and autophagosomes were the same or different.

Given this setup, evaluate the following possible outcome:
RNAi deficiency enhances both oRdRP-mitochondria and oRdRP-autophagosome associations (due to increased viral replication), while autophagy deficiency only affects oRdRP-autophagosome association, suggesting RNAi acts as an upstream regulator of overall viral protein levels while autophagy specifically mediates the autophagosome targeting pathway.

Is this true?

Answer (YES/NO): NO